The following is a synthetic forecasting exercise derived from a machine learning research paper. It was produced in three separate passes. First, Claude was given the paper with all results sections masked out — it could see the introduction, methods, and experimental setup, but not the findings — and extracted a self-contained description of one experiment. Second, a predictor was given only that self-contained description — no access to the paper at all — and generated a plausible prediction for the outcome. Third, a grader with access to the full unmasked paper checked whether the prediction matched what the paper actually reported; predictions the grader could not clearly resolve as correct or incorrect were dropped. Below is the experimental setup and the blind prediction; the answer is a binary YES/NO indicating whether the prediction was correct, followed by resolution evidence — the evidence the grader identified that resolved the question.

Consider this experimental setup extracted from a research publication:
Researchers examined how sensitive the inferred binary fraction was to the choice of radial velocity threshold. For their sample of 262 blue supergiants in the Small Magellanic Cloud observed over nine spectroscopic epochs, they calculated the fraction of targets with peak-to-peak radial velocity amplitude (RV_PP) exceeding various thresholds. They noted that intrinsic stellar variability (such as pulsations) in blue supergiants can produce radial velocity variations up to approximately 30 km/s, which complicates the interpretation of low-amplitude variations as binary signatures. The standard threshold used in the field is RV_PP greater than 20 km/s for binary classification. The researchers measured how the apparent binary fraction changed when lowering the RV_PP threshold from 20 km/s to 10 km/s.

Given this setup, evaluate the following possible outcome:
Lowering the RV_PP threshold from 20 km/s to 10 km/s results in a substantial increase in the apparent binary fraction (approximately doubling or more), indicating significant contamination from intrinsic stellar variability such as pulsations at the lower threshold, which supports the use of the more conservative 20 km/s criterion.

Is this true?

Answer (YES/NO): NO